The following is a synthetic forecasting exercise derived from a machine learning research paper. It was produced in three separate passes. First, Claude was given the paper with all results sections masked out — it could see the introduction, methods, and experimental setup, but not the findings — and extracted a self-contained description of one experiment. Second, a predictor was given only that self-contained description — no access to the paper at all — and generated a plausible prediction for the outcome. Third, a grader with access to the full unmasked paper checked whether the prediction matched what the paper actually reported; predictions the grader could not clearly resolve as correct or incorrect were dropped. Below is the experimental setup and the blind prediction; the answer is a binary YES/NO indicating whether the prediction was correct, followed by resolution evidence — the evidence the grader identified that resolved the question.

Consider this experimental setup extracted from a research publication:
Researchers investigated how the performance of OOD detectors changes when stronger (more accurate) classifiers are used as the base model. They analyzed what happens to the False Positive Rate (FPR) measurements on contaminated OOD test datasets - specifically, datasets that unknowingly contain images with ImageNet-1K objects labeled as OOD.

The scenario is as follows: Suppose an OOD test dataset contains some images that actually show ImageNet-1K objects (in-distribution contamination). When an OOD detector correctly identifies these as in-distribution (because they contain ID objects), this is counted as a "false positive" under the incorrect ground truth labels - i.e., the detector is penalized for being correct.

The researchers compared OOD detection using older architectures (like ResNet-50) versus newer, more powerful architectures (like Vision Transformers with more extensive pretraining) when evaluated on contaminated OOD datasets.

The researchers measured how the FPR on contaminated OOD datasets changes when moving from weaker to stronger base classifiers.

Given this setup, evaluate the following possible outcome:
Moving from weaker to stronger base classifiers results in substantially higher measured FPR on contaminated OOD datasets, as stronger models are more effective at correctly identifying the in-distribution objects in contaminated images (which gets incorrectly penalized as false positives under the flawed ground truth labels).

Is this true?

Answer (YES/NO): YES